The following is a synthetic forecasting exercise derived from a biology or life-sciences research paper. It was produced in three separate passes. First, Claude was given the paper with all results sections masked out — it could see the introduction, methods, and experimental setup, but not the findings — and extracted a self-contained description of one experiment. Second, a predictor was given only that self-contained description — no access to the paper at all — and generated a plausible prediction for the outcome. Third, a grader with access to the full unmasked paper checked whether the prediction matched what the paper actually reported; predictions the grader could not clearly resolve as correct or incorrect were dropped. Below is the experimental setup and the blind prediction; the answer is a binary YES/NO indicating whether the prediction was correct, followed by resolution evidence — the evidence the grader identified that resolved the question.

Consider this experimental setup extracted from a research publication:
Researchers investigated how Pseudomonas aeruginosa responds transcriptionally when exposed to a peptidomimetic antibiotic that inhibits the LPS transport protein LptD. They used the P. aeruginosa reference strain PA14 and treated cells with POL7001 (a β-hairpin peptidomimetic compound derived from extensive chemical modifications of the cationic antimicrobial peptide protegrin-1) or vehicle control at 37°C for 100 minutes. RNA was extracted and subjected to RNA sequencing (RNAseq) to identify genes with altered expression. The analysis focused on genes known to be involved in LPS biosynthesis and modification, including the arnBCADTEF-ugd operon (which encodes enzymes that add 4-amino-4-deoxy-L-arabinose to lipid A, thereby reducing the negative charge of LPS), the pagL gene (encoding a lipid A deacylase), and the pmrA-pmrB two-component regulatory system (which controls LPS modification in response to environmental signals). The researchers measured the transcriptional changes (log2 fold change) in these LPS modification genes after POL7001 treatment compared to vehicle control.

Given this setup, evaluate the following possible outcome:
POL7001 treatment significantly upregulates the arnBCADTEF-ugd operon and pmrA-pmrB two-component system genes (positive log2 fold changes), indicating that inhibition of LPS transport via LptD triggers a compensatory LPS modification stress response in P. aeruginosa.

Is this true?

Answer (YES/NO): YES